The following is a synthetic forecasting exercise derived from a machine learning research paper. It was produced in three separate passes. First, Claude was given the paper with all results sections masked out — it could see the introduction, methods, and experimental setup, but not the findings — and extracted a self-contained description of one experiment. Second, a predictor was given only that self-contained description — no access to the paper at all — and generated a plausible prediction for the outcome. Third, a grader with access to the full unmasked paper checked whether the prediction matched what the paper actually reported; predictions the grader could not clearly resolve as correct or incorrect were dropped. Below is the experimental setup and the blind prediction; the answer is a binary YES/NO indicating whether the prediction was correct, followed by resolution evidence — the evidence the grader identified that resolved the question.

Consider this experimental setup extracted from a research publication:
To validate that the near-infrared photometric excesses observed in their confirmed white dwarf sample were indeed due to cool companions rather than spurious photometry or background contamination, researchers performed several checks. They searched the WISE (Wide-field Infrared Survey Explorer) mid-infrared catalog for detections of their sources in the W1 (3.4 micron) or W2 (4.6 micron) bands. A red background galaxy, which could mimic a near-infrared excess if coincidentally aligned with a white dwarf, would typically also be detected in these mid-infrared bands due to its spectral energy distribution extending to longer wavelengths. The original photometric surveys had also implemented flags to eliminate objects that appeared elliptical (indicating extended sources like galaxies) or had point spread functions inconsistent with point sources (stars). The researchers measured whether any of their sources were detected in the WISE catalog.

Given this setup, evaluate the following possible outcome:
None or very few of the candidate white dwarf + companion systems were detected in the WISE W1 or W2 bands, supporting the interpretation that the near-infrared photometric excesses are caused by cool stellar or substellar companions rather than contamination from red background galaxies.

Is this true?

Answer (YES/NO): YES